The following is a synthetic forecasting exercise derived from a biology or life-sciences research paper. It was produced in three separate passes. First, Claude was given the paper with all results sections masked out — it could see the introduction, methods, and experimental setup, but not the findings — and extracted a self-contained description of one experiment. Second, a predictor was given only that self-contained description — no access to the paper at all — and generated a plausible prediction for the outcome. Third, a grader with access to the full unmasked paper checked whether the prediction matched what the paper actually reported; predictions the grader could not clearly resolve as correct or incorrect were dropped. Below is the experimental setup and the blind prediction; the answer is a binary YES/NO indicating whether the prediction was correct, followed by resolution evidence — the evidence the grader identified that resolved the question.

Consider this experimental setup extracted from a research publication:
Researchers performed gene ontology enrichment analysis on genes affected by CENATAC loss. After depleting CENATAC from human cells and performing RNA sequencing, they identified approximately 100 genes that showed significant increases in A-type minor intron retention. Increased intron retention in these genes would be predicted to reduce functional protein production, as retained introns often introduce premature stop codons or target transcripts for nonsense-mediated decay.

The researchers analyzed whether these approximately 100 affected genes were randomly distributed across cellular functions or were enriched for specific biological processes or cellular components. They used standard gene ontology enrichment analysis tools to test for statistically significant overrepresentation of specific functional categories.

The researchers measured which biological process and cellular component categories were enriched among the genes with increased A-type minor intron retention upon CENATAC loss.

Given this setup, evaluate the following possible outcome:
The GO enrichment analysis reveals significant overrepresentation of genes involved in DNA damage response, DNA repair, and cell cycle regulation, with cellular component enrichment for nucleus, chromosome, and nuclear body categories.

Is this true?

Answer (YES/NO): NO